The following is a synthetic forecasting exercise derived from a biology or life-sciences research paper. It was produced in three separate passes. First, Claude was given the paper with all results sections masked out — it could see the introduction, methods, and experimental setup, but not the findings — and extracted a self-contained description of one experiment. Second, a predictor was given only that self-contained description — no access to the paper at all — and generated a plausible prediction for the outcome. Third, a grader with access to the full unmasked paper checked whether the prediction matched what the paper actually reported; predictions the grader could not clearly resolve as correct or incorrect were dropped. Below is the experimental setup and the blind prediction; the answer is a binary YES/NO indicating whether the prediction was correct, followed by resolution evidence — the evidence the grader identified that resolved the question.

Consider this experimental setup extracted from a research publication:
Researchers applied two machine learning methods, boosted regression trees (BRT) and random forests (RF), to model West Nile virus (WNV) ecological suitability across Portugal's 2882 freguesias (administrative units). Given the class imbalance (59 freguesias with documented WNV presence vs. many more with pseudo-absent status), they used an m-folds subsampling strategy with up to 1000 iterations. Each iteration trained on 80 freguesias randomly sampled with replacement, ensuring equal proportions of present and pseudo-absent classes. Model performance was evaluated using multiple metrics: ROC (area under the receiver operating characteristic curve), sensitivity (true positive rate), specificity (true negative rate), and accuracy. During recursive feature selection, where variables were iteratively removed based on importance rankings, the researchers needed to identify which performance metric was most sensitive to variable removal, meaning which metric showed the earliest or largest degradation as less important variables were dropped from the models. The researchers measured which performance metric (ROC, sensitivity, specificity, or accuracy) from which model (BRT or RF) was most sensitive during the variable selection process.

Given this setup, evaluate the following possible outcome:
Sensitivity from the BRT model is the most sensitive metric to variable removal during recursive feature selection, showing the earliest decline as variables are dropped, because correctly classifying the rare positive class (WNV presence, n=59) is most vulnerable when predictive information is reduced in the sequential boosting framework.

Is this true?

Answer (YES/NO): NO